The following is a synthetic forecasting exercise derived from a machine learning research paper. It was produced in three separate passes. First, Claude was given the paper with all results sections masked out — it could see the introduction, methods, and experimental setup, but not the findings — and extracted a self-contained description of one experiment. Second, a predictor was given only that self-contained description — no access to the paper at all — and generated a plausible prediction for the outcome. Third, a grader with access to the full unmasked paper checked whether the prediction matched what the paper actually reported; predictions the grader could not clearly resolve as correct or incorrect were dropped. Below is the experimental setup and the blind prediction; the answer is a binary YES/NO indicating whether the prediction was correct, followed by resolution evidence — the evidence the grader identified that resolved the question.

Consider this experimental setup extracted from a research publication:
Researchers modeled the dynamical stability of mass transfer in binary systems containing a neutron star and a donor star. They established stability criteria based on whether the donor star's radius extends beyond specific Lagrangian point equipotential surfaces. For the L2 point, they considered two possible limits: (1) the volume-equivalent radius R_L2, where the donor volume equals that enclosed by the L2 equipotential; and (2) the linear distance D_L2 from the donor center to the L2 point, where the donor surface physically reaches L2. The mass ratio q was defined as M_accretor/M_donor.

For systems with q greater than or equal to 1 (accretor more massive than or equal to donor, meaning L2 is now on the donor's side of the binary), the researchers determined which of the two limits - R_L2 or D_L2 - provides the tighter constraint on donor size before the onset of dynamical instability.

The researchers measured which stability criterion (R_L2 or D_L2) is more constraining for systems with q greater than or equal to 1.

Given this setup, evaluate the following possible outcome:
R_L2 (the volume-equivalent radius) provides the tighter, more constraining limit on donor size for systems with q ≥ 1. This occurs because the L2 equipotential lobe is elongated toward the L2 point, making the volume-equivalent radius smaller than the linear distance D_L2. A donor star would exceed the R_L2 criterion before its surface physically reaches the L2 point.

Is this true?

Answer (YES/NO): NO